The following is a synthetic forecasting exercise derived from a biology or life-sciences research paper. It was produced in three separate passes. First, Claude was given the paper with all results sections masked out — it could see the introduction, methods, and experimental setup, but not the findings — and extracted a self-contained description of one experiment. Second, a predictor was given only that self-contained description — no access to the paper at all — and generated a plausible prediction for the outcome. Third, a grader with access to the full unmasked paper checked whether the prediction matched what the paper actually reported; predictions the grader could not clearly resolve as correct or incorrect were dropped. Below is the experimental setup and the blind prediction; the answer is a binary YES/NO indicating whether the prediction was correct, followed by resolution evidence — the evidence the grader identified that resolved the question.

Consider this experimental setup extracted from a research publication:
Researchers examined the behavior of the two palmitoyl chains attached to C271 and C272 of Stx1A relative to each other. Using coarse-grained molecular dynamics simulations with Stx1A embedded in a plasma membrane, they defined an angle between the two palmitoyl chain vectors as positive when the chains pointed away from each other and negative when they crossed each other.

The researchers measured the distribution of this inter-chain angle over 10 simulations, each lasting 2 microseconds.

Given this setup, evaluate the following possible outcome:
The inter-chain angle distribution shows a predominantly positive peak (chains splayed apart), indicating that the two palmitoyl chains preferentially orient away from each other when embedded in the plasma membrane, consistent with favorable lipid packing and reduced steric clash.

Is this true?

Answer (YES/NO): NO